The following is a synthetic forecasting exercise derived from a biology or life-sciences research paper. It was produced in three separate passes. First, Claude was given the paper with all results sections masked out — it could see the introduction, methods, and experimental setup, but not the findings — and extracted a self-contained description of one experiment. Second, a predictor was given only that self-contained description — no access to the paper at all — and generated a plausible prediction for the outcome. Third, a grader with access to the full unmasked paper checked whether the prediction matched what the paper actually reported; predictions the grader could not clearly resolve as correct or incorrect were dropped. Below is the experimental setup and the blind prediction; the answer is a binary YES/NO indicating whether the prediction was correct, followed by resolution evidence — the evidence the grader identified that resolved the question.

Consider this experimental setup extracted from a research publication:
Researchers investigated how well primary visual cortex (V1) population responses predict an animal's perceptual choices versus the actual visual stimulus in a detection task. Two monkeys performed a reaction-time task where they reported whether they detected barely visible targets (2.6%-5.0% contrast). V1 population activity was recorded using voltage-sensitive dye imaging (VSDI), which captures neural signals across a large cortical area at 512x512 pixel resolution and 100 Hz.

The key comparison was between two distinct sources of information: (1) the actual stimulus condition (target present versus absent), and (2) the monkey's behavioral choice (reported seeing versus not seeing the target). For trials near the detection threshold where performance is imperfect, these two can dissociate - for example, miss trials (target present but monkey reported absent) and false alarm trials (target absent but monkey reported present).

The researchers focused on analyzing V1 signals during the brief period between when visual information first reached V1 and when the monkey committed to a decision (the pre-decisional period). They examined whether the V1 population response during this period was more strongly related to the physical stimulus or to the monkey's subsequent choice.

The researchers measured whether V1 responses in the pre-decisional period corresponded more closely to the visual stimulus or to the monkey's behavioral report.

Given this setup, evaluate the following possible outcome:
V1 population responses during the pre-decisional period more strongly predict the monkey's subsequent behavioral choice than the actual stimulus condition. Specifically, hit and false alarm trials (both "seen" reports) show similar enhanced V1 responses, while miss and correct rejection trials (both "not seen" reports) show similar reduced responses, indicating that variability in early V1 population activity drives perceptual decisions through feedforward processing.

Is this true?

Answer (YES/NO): NO